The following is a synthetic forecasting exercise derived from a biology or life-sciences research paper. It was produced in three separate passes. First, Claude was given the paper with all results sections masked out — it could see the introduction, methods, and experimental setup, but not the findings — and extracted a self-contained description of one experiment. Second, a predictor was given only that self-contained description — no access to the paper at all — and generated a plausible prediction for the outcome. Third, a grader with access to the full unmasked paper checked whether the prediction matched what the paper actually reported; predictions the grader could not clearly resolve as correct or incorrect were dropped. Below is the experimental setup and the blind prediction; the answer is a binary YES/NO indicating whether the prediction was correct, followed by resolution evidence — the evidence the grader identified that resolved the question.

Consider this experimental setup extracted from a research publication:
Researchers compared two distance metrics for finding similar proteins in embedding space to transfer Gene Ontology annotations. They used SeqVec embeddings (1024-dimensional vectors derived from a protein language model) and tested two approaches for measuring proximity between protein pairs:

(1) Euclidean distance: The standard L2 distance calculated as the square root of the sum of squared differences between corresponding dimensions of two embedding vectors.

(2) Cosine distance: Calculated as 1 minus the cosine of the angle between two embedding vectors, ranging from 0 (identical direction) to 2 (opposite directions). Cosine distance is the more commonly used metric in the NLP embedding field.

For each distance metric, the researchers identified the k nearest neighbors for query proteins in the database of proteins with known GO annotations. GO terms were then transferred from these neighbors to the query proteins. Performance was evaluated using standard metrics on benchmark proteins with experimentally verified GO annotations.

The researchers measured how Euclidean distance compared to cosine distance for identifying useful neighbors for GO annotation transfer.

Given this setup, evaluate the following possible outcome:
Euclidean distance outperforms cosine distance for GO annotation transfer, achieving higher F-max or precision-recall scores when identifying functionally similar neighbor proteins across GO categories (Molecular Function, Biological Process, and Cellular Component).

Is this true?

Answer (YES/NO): NO